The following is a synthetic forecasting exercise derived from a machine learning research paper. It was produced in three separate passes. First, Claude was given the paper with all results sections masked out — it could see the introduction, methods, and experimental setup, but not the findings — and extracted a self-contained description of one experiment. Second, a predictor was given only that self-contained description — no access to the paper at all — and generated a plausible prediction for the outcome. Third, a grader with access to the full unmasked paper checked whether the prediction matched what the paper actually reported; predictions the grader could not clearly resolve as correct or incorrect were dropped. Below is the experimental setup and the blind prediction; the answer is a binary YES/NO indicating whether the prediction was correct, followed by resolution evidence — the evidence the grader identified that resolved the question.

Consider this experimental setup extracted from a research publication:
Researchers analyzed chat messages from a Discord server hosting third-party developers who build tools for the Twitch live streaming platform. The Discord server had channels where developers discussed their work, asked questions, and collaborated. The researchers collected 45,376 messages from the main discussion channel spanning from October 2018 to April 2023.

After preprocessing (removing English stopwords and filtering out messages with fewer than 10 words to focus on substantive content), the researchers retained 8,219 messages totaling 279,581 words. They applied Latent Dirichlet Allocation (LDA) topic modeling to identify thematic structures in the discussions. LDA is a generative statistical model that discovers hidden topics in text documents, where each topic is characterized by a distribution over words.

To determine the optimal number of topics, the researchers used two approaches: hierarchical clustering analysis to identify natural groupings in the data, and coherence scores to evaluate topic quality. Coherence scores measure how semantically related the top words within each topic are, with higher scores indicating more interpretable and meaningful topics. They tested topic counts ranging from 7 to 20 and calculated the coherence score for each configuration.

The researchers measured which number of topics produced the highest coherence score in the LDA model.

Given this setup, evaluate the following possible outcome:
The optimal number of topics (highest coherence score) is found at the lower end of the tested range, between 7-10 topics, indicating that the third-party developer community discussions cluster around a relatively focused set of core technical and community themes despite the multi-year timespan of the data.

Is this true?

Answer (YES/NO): YES